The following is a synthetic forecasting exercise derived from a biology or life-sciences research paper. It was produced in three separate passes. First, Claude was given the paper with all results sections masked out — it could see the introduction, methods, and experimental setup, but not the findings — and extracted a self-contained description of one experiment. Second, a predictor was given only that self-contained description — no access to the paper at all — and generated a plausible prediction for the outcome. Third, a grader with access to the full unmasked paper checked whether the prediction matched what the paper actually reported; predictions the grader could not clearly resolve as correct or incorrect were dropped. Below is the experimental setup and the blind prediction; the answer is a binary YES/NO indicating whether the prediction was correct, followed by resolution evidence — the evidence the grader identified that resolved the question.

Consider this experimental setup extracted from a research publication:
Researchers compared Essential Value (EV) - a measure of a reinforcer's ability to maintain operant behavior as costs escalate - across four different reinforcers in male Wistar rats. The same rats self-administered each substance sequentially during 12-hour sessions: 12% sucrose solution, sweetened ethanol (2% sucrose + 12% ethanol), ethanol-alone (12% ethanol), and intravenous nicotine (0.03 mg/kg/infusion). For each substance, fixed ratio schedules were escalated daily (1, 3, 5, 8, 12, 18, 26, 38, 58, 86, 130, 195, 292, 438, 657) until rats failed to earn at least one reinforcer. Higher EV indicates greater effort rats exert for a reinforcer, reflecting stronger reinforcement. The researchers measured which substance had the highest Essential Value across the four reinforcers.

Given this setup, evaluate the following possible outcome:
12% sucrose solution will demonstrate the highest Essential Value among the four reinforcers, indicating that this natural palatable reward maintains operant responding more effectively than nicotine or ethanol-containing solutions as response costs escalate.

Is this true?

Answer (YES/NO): YES